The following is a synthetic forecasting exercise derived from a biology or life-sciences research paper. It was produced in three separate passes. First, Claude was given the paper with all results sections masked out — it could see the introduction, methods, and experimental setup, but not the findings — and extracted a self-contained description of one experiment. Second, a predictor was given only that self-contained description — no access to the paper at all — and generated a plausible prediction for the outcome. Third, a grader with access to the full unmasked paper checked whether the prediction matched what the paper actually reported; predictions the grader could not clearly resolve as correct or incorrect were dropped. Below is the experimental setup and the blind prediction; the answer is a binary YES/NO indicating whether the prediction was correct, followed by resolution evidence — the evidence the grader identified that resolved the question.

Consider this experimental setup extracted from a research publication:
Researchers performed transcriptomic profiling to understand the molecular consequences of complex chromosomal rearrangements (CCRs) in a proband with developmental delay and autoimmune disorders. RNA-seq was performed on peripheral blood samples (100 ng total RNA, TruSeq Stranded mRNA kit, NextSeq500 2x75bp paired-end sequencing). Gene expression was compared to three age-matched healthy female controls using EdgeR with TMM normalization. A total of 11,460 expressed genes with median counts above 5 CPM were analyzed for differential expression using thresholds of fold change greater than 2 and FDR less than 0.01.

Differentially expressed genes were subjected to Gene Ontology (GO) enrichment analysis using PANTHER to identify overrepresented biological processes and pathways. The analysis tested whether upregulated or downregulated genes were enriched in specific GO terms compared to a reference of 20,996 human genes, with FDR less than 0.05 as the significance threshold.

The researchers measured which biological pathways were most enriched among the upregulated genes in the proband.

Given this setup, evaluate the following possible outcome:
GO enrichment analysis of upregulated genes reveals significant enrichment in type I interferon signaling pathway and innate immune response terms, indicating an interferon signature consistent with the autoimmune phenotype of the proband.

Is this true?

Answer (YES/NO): NO